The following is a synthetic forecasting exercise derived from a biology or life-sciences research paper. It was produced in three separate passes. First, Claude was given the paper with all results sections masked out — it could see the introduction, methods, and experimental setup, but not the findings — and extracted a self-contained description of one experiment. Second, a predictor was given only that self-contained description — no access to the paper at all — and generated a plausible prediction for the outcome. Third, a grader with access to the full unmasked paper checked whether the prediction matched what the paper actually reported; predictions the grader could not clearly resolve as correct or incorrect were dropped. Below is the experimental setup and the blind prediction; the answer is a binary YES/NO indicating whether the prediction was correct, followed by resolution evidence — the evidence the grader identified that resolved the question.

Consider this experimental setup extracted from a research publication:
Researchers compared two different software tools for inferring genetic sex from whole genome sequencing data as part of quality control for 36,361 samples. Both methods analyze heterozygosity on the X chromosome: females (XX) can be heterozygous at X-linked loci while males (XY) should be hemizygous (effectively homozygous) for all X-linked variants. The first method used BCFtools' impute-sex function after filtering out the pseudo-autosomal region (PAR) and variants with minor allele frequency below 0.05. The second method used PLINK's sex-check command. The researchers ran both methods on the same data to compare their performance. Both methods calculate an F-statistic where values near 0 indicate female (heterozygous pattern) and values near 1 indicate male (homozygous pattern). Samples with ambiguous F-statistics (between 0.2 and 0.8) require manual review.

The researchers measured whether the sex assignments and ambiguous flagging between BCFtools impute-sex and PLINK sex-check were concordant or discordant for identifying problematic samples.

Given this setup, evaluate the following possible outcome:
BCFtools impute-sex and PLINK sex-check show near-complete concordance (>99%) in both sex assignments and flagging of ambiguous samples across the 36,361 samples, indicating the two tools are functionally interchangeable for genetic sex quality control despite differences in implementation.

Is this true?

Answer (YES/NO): YES